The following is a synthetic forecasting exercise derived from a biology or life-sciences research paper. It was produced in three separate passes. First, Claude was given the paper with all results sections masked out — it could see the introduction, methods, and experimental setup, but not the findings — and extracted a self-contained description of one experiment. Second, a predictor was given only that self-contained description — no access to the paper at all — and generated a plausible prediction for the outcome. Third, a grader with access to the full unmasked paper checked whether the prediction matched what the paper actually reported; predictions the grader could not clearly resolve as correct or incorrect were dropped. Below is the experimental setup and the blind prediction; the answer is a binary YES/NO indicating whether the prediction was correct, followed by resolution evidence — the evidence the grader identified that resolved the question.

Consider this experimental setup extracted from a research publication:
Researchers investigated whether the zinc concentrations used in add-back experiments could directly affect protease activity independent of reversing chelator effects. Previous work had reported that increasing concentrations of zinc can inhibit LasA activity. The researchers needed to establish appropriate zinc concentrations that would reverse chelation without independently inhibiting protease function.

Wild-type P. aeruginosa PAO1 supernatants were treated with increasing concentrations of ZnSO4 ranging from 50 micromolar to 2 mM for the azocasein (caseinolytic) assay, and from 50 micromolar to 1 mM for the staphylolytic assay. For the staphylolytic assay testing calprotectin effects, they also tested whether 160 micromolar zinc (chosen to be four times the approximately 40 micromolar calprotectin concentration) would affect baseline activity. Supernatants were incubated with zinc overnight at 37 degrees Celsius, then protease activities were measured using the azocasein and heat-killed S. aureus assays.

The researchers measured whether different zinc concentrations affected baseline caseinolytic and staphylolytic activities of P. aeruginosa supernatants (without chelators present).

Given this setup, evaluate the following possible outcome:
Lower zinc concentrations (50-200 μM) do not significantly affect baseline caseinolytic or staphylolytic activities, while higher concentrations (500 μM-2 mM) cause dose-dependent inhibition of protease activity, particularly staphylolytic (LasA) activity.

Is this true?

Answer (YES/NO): NO